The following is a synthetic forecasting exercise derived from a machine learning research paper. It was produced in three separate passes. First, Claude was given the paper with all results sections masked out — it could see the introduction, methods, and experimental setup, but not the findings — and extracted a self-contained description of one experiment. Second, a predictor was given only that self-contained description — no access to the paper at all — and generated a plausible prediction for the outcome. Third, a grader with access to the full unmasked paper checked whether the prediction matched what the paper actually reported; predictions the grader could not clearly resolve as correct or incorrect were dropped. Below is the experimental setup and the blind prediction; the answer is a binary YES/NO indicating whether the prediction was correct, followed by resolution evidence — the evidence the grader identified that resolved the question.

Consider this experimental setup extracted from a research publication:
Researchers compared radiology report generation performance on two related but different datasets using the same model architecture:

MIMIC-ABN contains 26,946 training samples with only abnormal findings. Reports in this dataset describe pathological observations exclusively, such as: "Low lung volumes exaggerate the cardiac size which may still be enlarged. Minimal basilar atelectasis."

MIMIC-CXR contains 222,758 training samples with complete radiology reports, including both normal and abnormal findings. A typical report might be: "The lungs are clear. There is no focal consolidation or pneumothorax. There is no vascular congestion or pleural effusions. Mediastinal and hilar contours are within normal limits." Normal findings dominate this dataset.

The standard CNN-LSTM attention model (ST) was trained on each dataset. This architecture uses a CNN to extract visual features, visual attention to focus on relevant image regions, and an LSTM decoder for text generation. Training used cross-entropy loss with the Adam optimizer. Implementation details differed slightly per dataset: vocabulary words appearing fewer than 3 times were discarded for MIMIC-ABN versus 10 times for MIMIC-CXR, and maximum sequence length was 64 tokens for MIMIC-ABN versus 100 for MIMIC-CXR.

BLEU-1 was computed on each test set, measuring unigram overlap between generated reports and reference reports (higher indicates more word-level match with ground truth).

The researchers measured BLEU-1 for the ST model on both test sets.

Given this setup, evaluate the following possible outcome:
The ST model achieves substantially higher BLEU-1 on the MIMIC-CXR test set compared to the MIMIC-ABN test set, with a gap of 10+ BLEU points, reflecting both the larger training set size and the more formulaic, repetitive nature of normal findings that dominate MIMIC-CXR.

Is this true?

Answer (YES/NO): YES